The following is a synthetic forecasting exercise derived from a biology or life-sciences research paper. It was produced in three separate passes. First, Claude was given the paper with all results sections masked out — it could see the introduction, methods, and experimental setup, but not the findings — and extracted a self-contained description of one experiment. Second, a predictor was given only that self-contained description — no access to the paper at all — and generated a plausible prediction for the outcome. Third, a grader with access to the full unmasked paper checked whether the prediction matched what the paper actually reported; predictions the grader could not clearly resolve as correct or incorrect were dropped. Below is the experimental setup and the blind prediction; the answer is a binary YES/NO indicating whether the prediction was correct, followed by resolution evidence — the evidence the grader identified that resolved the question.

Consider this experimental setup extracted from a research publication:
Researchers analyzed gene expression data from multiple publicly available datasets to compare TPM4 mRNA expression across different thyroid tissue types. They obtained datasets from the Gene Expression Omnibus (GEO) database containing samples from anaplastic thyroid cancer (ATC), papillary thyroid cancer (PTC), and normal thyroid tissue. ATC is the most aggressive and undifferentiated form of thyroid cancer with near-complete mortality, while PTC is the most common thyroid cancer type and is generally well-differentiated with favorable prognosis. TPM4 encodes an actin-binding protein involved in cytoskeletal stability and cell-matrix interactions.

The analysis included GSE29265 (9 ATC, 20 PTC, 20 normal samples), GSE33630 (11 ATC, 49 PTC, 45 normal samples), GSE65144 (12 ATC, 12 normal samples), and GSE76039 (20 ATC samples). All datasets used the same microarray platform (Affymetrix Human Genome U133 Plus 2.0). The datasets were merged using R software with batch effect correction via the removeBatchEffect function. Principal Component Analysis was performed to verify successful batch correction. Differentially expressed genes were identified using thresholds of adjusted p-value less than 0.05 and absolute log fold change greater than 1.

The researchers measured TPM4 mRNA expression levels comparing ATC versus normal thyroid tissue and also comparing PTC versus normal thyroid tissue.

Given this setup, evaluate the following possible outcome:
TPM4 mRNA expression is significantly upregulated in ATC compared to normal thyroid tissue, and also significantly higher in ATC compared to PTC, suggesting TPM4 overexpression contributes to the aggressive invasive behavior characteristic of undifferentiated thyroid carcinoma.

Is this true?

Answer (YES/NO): YES